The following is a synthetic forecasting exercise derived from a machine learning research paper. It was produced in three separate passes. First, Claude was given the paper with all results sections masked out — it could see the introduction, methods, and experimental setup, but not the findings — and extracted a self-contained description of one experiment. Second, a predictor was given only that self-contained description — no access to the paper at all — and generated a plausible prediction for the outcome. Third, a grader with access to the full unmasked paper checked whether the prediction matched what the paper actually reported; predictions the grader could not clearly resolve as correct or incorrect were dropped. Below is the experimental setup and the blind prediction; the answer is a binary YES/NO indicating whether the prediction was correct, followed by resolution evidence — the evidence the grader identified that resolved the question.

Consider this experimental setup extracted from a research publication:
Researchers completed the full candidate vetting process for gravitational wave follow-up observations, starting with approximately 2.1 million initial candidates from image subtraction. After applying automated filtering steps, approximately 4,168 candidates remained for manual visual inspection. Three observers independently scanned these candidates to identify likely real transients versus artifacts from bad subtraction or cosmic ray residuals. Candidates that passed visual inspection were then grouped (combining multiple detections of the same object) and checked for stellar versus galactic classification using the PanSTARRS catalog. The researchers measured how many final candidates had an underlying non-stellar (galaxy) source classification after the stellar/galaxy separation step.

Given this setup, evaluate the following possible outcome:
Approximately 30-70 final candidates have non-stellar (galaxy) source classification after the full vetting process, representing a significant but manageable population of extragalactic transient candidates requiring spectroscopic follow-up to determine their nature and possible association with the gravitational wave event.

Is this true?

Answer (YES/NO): NO